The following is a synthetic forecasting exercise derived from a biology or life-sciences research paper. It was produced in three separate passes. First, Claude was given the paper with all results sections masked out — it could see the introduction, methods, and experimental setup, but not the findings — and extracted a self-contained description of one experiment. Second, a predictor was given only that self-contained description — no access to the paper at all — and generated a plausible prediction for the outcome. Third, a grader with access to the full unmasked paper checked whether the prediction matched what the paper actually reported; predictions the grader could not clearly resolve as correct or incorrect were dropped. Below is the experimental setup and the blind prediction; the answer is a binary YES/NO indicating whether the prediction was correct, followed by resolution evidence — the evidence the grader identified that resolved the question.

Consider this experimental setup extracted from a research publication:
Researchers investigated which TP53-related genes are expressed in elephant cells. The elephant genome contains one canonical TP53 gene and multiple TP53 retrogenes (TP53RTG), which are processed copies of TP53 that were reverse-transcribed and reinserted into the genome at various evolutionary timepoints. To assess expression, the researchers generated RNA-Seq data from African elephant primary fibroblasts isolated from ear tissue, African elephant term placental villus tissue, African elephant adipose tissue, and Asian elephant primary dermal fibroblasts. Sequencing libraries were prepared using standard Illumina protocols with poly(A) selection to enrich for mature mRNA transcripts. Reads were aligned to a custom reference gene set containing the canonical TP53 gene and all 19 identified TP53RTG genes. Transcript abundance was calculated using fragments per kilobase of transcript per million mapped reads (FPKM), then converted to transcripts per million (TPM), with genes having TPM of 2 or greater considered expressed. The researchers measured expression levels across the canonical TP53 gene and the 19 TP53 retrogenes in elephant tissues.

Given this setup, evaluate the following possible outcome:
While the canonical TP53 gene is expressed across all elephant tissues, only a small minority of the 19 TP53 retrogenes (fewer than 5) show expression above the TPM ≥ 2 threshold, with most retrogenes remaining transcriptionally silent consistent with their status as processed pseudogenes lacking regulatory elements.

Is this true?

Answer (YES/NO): YES